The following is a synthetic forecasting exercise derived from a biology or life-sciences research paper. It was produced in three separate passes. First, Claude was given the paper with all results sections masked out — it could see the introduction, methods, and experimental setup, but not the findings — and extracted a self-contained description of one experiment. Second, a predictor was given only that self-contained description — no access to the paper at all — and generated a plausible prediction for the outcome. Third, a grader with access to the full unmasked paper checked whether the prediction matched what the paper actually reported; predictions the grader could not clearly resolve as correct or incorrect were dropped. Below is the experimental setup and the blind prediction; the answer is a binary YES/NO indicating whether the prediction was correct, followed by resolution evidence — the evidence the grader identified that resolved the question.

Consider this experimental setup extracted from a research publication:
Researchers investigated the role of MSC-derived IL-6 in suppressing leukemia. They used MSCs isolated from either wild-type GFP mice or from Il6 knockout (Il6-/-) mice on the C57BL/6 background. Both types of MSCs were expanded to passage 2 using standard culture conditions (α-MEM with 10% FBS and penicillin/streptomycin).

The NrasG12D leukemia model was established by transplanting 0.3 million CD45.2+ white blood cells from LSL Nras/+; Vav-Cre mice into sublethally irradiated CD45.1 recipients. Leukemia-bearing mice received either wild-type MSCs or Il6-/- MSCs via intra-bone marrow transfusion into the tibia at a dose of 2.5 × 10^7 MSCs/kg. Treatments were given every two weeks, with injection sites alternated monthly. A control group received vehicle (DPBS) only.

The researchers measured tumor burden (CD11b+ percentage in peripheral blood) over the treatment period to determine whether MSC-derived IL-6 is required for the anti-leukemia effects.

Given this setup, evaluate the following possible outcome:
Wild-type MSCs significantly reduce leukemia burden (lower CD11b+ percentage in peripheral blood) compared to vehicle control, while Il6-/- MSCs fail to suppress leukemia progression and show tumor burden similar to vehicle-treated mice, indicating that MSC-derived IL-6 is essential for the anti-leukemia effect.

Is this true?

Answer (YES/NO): YES